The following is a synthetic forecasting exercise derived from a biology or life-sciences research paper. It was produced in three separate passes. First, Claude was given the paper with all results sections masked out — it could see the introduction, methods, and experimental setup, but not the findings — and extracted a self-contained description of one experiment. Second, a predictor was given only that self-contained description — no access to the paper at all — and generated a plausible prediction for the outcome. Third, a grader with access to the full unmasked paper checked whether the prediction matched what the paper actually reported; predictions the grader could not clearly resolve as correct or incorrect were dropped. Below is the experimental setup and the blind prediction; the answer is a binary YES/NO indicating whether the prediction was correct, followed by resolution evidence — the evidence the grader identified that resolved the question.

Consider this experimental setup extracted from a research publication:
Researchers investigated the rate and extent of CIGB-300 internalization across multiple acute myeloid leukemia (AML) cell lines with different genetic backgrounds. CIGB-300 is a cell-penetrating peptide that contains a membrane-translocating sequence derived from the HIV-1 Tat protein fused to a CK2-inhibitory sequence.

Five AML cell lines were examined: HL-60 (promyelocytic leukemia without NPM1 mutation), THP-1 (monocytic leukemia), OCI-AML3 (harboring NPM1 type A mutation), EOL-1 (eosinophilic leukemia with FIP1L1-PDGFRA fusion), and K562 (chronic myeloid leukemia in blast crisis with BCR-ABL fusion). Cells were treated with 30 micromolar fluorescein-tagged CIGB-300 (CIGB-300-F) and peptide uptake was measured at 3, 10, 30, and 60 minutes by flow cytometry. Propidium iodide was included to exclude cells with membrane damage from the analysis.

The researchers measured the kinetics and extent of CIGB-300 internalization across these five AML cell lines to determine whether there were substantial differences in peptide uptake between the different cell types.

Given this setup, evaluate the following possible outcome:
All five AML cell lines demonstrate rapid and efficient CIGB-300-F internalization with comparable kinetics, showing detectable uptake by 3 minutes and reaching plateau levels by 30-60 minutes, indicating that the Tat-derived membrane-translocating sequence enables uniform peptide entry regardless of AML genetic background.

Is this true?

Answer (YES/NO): NO